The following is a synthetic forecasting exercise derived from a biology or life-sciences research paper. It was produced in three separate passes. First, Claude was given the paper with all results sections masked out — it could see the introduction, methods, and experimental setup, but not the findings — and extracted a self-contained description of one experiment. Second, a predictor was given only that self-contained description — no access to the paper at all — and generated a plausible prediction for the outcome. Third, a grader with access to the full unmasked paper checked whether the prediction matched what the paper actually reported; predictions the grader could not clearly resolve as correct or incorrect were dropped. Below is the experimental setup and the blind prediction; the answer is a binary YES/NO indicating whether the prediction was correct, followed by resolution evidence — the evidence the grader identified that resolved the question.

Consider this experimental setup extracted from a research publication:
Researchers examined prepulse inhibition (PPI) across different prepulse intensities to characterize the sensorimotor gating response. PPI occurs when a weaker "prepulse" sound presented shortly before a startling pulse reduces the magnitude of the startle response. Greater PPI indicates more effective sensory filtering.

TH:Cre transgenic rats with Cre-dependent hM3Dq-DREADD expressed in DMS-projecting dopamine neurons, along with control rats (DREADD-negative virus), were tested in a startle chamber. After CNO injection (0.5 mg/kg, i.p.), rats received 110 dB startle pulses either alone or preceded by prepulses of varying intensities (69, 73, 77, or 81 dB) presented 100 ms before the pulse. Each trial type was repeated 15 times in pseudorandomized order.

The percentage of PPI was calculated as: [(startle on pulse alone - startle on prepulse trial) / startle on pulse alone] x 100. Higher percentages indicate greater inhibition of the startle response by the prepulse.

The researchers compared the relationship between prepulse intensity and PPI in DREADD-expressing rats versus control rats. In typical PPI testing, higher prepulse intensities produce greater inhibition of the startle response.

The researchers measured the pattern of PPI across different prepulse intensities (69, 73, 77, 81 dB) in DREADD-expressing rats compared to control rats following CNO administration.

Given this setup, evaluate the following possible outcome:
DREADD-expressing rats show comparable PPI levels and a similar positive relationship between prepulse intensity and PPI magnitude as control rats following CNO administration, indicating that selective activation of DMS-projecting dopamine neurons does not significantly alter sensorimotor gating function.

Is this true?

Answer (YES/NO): NO